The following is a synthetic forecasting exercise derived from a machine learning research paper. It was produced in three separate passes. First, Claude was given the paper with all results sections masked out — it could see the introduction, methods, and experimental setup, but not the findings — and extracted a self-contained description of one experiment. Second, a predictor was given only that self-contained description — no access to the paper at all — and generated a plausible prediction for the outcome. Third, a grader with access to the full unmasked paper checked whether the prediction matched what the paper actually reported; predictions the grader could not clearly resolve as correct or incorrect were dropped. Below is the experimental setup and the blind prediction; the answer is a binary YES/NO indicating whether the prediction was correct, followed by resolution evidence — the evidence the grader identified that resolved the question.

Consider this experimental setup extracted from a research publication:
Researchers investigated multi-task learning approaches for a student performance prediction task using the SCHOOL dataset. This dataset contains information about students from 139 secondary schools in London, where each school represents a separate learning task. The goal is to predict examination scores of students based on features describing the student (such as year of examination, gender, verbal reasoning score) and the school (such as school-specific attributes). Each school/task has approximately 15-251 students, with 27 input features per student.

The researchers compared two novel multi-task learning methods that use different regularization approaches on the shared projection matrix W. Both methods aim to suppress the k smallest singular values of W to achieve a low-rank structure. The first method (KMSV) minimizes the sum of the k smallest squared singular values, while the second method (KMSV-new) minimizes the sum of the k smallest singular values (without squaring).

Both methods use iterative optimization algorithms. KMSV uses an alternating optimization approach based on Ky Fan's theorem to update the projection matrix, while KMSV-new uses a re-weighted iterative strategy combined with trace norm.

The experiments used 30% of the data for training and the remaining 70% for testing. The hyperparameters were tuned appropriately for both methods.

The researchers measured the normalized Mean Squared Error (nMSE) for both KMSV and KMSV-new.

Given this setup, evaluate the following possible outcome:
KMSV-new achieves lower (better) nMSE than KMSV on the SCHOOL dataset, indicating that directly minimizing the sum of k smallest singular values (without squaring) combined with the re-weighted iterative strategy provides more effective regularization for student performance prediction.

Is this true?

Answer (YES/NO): YES